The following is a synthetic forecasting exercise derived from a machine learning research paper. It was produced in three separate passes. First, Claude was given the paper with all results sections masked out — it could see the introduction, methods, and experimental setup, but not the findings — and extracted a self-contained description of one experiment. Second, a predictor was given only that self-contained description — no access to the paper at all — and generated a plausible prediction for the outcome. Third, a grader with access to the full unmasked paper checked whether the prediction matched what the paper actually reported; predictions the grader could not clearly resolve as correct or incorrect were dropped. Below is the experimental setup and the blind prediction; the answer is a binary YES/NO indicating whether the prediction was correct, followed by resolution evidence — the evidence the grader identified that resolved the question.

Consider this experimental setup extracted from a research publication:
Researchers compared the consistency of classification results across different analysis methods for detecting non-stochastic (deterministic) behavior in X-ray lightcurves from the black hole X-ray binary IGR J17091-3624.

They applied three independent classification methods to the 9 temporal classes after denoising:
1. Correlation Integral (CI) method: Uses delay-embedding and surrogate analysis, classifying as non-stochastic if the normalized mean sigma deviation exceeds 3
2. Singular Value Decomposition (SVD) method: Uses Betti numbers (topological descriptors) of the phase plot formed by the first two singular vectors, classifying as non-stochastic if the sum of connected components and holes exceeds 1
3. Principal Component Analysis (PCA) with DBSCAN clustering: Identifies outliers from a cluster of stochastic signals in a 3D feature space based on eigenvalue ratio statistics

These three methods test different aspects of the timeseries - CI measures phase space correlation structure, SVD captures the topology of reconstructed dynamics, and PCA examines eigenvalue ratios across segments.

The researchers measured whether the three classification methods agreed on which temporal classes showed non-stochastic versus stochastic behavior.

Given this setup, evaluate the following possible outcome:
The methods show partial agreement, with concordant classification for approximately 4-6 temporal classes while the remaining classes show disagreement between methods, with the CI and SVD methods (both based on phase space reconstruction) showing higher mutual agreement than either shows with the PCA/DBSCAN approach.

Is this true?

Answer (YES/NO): NO